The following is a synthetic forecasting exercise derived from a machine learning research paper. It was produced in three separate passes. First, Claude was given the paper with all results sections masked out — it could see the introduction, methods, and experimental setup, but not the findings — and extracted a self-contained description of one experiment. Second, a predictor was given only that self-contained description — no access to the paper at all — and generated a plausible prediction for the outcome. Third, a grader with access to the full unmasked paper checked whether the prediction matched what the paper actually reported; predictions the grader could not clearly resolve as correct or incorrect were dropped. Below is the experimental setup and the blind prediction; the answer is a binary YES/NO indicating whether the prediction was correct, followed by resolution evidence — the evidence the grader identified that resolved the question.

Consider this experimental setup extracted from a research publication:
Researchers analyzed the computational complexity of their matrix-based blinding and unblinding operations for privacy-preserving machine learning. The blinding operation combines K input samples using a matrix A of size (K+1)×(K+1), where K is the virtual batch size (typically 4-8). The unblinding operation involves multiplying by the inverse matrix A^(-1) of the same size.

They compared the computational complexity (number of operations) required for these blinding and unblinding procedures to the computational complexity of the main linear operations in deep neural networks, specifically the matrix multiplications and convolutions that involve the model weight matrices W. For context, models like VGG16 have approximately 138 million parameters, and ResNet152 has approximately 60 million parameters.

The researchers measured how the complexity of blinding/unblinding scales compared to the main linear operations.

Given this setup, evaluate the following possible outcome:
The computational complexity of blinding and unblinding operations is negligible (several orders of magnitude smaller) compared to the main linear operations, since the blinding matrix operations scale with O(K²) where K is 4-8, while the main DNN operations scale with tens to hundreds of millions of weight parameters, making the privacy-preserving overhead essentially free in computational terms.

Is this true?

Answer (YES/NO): YES